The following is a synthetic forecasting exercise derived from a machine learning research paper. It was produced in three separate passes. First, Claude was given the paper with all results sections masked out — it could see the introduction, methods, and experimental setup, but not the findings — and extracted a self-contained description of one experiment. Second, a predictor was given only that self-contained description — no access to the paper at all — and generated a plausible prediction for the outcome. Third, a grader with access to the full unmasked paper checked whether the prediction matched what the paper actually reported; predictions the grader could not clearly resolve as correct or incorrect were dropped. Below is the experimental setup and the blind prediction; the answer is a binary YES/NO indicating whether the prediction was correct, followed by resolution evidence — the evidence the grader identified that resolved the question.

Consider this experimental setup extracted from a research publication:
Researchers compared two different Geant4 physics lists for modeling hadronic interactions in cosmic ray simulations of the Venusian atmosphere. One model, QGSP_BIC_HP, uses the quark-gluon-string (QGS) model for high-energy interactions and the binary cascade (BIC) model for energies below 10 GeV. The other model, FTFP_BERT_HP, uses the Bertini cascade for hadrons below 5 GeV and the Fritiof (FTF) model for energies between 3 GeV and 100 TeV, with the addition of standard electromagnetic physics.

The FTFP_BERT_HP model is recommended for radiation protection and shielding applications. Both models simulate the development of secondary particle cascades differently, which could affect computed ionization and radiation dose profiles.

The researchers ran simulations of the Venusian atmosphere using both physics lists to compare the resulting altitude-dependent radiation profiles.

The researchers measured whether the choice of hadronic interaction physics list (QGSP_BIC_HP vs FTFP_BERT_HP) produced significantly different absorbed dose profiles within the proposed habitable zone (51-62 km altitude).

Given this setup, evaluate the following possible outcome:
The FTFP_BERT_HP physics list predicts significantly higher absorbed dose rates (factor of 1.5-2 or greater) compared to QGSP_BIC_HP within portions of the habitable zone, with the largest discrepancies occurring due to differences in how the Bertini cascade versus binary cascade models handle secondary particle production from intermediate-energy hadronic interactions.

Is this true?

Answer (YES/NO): NO